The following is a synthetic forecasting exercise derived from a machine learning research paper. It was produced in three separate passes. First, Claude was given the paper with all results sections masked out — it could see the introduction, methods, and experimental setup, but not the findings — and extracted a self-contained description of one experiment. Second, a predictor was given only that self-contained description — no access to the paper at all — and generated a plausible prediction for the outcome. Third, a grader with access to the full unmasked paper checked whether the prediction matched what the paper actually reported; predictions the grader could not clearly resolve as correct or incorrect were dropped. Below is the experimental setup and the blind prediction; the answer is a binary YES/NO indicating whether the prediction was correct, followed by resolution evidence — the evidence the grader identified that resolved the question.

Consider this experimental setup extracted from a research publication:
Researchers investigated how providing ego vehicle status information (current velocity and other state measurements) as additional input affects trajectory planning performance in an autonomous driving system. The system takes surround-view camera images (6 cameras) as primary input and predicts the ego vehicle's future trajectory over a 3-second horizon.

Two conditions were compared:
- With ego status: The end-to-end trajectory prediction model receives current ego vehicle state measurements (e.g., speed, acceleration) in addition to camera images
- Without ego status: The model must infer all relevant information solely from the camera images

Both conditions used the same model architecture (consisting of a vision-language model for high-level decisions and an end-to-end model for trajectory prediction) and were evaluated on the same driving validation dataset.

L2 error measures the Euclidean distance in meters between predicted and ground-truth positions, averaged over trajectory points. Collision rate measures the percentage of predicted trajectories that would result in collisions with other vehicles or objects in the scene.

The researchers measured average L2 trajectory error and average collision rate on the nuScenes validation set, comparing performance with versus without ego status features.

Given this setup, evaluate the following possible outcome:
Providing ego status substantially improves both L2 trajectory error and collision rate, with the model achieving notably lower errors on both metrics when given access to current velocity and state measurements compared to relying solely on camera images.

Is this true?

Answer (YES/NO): YES